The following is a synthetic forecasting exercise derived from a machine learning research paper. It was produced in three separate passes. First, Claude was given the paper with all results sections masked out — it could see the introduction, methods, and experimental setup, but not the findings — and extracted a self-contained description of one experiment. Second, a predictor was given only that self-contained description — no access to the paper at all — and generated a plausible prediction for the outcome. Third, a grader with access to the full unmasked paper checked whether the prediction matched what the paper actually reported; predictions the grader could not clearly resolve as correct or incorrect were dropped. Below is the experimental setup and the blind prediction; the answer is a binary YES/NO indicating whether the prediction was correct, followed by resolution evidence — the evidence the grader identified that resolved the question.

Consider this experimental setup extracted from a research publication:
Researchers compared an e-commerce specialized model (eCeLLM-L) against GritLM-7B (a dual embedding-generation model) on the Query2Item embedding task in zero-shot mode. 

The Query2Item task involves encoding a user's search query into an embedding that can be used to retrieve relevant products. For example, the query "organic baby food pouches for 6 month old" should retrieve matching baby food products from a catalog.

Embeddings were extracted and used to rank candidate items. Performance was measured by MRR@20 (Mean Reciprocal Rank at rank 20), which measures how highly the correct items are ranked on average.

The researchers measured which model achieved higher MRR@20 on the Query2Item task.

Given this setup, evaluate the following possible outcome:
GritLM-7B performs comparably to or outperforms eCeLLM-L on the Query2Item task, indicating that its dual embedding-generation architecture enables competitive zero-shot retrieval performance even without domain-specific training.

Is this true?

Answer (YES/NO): YES